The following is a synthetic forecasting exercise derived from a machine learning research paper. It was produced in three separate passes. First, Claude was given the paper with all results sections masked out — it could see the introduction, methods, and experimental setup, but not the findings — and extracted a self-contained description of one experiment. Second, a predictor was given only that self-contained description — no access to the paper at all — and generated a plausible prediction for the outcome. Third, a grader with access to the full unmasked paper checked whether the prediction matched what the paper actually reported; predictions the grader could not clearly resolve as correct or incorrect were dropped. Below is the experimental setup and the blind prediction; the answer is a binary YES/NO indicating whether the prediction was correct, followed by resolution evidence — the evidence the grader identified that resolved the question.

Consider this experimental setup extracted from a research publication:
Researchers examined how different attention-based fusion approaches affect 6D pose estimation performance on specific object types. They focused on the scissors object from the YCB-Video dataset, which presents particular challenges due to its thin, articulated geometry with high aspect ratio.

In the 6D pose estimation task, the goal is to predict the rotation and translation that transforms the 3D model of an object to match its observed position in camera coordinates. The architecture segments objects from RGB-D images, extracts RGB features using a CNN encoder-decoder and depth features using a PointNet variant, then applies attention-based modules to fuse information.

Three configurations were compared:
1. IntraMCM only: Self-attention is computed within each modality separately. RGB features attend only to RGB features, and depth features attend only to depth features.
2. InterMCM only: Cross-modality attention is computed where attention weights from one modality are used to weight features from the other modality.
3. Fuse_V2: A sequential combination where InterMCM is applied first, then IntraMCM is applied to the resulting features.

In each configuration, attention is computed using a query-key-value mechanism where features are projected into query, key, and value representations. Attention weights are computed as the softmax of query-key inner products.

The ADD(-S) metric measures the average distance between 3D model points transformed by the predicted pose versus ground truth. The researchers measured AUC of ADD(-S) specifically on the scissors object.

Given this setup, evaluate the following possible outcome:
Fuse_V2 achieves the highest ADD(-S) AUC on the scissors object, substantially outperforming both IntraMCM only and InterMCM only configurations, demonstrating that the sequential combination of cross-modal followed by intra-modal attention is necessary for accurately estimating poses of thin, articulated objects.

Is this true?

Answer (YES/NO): NO